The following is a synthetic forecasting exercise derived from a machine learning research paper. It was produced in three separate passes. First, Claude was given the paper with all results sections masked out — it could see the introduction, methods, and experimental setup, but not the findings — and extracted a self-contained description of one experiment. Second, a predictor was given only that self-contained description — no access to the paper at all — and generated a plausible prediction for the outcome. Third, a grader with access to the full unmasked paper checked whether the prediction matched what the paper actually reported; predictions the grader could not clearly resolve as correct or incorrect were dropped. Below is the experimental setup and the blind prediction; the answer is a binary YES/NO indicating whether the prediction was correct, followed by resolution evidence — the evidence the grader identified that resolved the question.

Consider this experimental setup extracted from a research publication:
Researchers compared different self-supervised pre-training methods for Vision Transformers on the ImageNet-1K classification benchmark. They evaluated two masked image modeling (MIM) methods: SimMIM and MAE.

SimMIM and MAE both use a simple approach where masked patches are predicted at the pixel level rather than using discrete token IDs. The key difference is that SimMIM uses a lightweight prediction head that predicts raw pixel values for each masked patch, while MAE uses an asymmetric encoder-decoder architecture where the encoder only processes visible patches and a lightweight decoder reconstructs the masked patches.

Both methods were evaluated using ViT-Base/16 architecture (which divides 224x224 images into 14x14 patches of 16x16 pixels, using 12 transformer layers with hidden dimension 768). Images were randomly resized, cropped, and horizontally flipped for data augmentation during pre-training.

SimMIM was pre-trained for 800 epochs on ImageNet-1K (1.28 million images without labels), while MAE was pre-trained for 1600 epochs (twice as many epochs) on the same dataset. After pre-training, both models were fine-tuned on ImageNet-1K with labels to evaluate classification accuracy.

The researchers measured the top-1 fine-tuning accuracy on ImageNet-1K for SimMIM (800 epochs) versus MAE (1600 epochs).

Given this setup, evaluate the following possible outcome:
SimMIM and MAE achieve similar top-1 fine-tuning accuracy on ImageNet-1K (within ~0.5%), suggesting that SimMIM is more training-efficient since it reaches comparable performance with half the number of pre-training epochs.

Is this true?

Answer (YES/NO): YES